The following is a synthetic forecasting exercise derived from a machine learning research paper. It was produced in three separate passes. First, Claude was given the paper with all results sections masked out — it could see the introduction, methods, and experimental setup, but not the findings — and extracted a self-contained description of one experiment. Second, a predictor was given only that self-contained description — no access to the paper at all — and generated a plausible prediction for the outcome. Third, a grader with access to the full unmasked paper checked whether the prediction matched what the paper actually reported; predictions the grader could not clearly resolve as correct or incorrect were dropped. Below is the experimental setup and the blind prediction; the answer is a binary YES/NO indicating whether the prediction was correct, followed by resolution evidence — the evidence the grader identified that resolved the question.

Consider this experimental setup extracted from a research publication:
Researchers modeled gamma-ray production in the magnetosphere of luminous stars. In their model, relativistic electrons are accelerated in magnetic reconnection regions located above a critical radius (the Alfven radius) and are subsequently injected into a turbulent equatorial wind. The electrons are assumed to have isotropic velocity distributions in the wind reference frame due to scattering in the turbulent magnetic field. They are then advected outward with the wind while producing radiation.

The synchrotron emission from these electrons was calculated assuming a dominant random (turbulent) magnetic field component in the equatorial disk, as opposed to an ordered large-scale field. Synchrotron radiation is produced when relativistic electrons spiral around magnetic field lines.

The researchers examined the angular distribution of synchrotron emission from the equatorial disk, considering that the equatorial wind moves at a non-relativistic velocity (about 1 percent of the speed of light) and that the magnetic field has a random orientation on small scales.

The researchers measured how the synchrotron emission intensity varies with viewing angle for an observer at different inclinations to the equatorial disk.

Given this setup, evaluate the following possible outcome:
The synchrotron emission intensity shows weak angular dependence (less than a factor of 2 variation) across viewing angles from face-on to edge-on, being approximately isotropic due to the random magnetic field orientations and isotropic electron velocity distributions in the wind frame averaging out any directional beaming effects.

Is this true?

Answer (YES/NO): YES